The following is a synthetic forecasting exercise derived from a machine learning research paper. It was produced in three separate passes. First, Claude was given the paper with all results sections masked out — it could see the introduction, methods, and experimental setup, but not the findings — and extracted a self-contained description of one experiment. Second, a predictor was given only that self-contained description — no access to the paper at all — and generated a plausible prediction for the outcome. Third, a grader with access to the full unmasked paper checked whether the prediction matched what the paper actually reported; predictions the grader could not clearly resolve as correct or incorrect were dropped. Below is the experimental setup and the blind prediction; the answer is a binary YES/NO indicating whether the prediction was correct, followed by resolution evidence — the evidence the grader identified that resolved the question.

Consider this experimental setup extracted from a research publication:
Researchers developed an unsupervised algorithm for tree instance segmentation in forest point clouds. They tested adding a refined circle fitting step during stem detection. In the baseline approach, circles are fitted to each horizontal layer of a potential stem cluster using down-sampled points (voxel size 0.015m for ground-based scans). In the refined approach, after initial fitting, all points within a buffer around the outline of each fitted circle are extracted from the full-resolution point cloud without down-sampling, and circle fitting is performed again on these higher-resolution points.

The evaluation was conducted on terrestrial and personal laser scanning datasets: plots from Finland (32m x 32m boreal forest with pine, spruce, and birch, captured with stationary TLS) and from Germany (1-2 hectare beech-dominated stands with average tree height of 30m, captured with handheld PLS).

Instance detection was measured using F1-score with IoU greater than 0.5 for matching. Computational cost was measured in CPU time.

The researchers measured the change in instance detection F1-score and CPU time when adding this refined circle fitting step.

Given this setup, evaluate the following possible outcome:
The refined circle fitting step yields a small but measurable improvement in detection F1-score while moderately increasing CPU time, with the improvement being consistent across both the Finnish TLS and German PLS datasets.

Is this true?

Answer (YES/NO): NO